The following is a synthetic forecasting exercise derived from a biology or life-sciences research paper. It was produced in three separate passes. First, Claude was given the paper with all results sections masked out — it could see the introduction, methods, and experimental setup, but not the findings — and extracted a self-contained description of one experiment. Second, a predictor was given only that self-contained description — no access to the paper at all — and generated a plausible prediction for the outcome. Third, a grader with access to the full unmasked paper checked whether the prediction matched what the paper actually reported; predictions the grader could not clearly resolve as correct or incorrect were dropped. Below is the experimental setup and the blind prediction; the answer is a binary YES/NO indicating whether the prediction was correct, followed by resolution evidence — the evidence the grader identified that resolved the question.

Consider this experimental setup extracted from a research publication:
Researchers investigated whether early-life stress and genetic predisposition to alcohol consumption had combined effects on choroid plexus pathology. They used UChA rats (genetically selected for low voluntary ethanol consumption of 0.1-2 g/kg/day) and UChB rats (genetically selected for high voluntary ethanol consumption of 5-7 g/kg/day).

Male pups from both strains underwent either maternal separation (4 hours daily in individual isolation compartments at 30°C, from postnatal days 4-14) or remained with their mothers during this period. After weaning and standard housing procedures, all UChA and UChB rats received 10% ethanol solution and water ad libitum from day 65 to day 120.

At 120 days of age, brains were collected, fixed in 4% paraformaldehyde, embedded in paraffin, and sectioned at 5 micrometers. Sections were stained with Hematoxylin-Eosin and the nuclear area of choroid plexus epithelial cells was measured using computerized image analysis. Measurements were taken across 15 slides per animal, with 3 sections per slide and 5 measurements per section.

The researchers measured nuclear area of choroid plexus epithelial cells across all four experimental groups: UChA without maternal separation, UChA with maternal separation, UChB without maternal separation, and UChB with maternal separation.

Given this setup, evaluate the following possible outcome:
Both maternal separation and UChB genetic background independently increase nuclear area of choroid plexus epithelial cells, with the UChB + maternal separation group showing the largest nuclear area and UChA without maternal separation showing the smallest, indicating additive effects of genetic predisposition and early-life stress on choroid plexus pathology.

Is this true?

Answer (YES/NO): NO